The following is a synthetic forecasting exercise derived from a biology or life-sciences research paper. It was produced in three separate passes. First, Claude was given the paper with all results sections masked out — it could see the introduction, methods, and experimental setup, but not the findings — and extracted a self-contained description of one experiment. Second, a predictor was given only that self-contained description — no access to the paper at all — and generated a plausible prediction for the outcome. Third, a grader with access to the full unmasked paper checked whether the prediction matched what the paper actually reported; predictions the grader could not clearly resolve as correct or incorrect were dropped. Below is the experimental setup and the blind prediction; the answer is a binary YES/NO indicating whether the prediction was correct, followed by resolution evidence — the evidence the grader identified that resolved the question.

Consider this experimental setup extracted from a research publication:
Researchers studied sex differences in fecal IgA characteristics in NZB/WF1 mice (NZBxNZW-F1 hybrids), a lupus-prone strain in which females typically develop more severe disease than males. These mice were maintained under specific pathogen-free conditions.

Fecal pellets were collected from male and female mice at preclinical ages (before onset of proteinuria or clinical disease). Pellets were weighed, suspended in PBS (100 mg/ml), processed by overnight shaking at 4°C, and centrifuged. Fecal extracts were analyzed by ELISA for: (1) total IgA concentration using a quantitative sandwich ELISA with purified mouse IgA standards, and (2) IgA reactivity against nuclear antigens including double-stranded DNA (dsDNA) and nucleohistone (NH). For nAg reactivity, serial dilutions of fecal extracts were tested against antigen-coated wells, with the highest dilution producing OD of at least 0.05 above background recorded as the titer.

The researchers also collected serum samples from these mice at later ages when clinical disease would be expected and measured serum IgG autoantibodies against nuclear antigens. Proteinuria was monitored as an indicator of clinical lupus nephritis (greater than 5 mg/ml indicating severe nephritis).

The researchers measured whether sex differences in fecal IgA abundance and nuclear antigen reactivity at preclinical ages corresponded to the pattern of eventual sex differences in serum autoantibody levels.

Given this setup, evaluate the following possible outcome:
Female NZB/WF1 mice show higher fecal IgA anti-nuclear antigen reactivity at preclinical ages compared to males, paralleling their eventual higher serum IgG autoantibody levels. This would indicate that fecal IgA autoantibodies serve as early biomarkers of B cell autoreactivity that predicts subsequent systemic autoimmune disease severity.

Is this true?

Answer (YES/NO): YES